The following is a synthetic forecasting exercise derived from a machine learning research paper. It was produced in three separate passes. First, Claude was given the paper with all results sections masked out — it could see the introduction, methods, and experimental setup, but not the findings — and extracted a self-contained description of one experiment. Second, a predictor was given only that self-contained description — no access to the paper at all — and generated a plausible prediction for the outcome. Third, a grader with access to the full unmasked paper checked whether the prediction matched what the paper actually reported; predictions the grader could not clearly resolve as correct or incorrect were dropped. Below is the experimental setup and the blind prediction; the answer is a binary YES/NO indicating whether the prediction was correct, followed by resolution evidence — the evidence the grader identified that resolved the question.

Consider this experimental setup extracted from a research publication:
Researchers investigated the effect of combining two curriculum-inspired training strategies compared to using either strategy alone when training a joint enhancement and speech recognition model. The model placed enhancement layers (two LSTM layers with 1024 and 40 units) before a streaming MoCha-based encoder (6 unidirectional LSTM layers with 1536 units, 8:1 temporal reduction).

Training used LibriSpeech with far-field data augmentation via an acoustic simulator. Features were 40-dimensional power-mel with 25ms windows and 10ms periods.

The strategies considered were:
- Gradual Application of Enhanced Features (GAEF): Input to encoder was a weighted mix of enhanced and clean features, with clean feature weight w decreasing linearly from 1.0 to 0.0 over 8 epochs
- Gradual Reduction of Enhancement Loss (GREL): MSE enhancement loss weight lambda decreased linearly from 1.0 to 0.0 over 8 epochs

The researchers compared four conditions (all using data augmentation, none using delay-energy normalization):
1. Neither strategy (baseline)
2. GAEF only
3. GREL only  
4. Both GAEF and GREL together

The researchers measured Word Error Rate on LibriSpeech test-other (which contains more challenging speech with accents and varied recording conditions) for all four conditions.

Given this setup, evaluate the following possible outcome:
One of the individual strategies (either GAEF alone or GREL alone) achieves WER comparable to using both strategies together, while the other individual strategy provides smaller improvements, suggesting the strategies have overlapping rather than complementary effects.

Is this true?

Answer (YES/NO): NO